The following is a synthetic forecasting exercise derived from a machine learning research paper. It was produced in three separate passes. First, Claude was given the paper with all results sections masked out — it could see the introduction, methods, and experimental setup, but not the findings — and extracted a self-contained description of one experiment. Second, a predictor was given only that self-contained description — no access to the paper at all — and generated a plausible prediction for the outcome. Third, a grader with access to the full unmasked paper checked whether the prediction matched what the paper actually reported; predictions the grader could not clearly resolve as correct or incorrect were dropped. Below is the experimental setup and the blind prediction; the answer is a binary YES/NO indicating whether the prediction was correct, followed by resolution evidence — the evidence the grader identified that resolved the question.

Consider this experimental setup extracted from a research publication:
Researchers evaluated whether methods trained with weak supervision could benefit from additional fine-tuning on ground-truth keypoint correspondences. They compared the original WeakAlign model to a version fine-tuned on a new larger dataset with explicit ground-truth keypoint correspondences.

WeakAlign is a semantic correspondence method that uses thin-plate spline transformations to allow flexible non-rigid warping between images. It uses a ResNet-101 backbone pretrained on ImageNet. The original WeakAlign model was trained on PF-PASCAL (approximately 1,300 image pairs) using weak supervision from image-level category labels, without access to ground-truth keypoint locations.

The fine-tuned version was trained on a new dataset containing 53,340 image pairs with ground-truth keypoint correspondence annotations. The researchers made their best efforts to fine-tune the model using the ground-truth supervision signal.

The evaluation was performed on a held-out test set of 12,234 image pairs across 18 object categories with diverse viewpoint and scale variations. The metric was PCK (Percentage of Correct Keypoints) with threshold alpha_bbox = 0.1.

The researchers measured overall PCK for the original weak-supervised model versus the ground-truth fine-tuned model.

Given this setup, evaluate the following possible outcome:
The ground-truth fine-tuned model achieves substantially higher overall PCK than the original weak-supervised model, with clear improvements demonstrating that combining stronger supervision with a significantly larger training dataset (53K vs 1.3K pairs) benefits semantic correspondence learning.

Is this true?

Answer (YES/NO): NO